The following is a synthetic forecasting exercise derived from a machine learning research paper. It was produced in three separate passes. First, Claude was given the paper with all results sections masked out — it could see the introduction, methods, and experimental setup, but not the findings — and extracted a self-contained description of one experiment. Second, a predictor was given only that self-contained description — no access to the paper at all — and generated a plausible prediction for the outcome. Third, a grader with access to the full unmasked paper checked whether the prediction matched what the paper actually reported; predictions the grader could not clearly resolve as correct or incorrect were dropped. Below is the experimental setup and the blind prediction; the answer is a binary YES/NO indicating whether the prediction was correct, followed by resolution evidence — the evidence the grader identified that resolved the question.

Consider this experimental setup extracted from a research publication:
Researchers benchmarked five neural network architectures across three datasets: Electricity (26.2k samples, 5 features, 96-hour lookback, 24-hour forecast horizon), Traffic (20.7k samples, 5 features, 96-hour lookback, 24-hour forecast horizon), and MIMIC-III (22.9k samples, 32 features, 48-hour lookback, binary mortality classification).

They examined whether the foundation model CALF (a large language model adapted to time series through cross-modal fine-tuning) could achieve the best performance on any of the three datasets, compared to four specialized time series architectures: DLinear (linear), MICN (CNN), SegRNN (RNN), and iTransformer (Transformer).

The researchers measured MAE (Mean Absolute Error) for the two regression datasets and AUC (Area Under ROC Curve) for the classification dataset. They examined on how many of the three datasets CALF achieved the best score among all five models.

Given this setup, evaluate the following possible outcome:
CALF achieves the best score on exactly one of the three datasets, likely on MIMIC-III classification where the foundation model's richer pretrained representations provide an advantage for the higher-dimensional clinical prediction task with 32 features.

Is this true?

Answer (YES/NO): NO